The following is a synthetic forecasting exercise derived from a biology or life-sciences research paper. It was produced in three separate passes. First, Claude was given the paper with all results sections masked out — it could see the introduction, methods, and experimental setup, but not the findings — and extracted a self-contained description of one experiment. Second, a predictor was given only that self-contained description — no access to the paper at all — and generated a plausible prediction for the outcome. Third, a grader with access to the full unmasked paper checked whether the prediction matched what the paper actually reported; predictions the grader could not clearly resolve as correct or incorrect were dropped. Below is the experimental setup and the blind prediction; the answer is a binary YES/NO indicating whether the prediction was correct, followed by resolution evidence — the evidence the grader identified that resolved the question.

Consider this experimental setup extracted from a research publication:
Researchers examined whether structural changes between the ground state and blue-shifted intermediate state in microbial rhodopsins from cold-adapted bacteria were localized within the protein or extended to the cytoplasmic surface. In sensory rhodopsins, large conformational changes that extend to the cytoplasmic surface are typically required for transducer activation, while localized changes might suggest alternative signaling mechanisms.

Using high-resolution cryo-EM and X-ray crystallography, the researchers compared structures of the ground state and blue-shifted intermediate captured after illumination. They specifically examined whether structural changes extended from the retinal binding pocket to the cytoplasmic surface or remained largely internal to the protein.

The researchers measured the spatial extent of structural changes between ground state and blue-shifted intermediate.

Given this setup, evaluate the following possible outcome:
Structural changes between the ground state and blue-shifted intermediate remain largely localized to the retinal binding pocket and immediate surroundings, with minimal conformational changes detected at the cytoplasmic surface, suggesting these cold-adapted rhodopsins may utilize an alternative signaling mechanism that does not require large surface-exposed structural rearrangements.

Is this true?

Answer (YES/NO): YES